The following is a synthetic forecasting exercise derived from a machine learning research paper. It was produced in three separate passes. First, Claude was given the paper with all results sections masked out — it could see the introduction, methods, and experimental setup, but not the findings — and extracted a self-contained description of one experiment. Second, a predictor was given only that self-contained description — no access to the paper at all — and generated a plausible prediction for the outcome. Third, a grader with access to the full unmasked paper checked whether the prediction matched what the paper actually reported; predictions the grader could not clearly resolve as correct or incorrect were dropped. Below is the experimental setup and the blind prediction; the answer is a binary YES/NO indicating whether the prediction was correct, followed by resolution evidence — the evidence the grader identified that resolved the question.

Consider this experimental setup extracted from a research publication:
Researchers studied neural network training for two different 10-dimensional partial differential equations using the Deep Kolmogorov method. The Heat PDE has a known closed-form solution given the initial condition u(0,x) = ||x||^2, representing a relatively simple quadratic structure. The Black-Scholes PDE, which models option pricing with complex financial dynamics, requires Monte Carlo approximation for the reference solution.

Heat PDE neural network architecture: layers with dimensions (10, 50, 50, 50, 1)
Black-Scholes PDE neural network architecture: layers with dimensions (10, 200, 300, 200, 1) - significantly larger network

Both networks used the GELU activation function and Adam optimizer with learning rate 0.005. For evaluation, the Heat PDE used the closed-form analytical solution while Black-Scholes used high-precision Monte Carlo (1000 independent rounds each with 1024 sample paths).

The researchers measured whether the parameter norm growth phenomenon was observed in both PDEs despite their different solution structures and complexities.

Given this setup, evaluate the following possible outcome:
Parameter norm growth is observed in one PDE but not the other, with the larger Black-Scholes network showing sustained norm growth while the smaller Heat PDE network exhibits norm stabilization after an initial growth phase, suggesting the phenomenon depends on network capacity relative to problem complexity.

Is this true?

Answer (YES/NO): NO